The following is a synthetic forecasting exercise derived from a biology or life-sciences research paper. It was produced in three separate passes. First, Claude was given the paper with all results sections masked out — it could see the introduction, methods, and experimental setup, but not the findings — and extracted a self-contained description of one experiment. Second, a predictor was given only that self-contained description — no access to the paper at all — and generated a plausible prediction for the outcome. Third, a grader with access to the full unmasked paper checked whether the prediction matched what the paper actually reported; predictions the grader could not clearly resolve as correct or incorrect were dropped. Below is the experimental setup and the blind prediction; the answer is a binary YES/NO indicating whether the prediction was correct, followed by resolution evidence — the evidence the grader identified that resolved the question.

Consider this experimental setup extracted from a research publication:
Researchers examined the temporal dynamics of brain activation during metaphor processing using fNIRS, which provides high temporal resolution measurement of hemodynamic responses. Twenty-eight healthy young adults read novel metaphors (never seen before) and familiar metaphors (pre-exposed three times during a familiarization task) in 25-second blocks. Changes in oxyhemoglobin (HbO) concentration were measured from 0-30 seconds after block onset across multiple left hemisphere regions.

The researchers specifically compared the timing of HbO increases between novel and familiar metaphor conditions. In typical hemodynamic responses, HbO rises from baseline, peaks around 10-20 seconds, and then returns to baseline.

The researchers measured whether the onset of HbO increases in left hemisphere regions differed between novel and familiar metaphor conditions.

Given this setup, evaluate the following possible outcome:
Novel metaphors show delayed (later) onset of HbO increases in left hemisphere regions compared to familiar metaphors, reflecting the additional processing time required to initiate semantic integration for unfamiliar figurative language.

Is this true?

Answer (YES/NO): YES